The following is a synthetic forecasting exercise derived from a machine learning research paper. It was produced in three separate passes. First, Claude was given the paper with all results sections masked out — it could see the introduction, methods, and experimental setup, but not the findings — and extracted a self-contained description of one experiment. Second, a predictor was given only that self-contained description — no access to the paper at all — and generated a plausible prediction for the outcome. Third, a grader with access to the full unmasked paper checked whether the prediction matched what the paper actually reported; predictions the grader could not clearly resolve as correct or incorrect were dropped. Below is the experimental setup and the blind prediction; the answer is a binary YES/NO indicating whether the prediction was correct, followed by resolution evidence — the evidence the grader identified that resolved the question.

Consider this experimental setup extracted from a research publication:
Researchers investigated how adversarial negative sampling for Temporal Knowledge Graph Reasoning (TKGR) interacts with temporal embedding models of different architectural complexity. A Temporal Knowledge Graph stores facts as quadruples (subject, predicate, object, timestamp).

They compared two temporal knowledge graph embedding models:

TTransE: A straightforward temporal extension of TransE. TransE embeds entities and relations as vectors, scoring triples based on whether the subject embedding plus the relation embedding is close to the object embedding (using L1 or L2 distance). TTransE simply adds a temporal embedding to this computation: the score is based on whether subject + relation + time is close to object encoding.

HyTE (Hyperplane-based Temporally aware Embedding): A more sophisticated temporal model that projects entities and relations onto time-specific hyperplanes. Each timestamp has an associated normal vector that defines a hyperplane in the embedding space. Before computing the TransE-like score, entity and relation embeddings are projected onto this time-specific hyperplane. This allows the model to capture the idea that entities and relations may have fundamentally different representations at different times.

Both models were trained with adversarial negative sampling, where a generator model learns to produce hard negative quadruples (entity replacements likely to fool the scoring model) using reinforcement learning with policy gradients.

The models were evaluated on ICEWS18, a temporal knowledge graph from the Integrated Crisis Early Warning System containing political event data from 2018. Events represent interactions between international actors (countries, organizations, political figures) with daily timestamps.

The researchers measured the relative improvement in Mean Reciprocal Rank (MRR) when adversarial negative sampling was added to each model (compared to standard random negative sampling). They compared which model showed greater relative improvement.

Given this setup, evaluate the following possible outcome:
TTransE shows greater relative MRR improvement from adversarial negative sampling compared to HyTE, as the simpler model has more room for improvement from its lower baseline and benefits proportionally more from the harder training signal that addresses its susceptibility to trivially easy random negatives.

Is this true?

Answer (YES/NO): YES